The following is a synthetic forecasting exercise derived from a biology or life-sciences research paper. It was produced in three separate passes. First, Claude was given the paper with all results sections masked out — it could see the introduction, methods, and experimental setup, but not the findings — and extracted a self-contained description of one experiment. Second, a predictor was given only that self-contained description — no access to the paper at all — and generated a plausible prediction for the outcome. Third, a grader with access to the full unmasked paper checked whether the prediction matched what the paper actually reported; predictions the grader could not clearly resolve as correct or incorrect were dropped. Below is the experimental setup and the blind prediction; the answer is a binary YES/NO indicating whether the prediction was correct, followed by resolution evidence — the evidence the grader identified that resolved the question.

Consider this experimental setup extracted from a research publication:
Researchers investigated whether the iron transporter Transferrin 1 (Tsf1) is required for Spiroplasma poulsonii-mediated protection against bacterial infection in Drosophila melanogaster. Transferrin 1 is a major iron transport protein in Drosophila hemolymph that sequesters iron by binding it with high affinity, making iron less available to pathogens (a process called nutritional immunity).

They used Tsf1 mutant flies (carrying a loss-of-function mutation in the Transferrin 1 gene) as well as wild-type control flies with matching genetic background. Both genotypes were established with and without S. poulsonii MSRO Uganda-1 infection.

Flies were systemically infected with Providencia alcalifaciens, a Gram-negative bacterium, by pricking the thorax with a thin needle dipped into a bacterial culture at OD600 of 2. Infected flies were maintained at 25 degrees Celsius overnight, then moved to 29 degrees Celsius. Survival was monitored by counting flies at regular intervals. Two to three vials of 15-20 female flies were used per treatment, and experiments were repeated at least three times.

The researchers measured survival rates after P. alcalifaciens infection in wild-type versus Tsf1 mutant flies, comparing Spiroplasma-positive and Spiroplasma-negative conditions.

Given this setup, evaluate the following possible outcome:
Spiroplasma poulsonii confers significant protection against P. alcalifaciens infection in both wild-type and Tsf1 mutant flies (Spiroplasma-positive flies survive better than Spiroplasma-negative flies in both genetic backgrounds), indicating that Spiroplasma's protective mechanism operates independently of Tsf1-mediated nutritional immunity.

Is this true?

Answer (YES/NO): NO